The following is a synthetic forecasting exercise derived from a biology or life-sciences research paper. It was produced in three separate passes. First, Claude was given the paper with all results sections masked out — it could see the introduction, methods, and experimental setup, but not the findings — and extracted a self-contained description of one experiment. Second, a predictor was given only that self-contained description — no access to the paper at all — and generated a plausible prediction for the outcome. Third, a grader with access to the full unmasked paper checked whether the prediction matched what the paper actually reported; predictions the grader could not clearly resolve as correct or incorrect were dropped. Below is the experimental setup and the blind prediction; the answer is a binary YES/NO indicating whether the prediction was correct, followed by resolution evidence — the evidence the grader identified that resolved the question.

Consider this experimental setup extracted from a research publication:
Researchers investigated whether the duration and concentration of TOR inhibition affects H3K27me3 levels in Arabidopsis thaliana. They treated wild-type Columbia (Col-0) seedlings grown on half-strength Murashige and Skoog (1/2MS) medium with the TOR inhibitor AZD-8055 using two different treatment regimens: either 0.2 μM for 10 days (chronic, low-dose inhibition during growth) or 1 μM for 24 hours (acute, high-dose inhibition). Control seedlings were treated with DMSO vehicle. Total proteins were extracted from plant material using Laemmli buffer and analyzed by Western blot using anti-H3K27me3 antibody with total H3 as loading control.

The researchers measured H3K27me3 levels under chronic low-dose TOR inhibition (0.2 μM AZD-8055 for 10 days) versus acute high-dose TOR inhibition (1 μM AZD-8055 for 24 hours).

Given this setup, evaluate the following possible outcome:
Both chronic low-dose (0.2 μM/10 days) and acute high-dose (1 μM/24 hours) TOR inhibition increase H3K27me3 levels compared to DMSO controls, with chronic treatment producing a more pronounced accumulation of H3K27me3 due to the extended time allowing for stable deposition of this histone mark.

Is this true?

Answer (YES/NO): NO